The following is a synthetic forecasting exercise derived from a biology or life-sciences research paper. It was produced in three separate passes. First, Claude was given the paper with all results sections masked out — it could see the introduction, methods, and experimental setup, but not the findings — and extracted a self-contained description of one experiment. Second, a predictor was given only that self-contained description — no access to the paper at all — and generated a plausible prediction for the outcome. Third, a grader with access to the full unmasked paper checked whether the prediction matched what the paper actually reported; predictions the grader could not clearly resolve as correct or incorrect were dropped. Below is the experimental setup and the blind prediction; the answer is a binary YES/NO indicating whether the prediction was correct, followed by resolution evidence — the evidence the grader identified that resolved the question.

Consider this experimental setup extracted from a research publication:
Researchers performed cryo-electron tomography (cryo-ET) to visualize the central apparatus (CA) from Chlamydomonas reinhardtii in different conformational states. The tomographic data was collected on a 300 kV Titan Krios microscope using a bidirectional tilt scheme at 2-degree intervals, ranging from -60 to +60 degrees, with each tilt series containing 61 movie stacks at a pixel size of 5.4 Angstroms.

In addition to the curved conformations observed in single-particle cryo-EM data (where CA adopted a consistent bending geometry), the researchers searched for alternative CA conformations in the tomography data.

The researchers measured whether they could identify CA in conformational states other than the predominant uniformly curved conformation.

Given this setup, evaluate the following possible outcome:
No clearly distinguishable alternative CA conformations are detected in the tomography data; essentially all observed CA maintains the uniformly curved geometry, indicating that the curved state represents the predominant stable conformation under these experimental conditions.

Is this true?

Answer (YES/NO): NO